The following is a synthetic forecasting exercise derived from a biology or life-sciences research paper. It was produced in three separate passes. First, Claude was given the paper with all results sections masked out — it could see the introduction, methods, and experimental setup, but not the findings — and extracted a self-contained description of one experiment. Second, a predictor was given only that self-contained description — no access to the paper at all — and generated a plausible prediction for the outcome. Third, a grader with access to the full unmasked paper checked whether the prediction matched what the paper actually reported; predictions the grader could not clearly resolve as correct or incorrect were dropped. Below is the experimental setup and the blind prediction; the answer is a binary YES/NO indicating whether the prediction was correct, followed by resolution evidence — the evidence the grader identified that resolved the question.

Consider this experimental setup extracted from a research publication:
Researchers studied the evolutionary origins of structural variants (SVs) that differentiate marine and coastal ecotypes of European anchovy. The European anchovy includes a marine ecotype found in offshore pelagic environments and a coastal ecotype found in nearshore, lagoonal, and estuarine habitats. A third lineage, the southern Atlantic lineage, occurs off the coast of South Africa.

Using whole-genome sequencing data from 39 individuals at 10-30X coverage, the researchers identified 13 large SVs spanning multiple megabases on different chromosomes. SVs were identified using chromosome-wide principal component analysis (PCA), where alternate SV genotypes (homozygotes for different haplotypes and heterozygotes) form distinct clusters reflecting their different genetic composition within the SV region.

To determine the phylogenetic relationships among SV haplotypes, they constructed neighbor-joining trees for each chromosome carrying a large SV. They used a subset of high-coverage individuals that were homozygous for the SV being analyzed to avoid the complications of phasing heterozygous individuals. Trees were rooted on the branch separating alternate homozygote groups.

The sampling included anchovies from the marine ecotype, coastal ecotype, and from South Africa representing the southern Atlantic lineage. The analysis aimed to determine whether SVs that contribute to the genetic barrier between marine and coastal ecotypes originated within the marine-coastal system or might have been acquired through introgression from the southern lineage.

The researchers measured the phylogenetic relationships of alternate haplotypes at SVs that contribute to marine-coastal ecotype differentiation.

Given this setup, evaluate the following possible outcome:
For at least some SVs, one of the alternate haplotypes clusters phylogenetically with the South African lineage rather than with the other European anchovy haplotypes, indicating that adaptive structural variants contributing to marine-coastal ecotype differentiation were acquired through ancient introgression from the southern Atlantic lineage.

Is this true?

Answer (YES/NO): YES